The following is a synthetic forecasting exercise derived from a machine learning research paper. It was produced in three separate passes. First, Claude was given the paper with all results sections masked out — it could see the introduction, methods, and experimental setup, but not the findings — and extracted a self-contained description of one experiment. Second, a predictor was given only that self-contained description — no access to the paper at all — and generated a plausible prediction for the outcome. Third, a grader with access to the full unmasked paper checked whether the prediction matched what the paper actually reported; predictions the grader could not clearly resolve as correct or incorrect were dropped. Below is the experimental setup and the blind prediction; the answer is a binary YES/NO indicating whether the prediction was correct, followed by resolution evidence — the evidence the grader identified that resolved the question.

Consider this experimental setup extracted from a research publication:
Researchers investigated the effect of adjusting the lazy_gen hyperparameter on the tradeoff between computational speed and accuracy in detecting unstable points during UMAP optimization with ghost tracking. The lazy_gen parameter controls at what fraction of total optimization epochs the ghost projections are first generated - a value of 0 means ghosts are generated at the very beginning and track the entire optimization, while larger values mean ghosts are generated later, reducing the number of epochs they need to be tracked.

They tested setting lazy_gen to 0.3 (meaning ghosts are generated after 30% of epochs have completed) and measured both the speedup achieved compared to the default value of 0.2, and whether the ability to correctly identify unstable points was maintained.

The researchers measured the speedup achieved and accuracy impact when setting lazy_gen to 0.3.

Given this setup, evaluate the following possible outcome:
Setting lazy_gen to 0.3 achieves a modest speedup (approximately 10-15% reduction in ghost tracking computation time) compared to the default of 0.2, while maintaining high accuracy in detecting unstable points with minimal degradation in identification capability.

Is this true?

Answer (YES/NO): NO